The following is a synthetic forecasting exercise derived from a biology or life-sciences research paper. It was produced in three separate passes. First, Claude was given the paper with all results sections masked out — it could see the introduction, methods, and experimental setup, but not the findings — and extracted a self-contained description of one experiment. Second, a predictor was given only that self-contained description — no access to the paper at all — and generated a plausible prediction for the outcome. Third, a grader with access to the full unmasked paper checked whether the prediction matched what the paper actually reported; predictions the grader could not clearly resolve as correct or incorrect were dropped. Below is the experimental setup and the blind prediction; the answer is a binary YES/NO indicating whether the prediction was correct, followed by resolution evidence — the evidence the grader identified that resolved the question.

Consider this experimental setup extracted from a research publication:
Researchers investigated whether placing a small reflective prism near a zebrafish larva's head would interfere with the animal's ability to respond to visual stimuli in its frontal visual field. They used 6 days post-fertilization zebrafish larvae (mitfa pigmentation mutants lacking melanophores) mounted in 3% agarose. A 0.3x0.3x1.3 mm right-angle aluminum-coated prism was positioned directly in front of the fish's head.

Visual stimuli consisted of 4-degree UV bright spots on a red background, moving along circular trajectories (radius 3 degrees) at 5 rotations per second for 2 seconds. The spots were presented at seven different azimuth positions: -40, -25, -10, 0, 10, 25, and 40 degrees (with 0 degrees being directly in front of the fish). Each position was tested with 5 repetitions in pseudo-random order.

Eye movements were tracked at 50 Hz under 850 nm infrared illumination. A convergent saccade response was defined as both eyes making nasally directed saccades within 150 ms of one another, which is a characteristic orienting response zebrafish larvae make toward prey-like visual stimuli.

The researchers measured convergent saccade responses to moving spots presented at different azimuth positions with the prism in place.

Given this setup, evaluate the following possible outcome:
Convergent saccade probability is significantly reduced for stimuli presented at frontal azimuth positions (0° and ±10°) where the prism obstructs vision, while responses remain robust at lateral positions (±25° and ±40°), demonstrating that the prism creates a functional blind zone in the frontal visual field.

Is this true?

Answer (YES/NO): NO